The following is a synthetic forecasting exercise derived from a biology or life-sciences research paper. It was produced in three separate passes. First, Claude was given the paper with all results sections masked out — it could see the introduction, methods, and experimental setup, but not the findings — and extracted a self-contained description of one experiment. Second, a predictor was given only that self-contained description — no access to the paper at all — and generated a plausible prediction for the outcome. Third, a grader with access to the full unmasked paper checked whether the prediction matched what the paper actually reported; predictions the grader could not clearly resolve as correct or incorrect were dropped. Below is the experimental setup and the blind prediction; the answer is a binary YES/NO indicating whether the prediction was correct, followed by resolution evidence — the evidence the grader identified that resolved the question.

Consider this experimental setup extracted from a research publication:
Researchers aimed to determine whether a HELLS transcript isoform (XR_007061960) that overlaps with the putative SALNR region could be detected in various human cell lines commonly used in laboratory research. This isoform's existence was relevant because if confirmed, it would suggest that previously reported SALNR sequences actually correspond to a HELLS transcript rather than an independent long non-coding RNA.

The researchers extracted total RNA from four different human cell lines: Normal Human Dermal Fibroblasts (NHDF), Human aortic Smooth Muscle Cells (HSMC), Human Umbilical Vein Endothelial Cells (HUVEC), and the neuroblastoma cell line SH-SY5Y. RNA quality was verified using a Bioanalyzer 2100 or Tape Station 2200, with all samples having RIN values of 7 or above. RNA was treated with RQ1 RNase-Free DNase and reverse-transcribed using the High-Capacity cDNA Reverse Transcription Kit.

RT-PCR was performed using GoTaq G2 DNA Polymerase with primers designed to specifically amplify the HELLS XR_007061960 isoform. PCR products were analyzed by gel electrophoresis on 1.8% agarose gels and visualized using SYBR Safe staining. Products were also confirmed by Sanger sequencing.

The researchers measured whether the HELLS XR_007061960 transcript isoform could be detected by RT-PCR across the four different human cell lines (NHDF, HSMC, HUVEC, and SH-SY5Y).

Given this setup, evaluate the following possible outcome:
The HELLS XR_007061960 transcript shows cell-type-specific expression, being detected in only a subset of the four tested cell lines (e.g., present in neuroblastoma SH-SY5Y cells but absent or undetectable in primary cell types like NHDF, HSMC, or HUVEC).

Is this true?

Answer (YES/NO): NO